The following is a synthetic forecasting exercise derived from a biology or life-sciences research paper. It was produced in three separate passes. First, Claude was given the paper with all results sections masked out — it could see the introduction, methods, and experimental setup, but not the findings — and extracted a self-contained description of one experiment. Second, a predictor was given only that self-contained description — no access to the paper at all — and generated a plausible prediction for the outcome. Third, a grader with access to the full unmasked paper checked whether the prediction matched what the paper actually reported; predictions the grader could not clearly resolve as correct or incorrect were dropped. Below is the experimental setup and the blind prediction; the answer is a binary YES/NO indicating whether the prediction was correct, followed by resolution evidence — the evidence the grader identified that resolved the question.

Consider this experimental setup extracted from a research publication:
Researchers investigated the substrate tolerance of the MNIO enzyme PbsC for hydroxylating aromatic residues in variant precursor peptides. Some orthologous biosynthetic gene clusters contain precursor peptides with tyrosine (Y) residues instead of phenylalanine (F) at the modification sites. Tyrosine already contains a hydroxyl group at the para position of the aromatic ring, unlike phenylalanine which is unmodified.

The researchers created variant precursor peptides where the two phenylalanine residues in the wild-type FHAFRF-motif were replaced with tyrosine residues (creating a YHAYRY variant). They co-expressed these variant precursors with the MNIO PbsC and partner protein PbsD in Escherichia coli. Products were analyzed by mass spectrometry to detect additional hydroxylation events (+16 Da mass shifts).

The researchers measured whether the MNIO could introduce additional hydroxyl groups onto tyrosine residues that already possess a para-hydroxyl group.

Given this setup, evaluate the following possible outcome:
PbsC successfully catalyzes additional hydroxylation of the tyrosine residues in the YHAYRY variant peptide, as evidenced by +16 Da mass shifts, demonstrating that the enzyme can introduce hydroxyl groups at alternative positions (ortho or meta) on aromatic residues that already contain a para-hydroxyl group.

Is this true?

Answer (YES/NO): YES